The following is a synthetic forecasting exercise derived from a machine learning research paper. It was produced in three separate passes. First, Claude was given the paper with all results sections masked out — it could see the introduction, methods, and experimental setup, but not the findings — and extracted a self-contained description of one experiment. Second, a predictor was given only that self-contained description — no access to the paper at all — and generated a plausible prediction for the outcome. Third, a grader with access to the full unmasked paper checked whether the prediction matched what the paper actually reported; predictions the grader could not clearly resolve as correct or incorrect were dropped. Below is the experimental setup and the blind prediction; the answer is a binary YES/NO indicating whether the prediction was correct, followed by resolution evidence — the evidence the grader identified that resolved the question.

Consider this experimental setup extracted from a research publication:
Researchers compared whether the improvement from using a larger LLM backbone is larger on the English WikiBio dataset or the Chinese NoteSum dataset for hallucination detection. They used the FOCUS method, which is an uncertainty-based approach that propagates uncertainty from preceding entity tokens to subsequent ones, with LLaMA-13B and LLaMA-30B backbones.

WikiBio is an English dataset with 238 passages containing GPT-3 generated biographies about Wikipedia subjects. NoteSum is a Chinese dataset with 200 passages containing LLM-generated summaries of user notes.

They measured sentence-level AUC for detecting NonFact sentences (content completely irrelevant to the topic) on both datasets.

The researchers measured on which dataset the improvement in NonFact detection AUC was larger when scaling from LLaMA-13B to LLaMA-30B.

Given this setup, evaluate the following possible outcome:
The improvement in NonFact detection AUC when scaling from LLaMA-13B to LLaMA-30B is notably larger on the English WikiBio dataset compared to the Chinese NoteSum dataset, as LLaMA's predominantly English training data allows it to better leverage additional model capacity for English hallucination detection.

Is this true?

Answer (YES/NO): YES